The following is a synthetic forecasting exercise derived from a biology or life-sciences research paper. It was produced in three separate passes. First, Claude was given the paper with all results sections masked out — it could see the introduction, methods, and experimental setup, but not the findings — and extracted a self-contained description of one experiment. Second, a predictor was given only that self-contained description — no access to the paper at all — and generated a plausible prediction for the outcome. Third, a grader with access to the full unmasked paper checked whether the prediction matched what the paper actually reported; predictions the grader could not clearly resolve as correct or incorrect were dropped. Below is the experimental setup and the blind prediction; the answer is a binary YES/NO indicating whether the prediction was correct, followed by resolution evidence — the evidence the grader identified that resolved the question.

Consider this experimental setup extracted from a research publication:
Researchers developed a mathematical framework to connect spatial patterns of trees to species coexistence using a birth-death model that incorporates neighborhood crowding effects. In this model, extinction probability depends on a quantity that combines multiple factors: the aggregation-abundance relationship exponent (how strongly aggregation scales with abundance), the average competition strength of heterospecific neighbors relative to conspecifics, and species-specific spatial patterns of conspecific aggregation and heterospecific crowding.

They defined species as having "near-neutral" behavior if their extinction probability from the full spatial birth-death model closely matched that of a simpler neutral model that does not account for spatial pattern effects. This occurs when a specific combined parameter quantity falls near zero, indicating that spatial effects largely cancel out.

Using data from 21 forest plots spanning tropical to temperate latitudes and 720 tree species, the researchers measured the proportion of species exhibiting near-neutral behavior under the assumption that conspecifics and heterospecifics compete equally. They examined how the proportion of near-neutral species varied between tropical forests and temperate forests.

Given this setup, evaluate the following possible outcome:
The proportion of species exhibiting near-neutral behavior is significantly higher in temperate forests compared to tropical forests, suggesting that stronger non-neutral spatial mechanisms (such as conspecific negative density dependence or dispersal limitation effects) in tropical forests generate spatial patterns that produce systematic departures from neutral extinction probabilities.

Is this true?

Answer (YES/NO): NO